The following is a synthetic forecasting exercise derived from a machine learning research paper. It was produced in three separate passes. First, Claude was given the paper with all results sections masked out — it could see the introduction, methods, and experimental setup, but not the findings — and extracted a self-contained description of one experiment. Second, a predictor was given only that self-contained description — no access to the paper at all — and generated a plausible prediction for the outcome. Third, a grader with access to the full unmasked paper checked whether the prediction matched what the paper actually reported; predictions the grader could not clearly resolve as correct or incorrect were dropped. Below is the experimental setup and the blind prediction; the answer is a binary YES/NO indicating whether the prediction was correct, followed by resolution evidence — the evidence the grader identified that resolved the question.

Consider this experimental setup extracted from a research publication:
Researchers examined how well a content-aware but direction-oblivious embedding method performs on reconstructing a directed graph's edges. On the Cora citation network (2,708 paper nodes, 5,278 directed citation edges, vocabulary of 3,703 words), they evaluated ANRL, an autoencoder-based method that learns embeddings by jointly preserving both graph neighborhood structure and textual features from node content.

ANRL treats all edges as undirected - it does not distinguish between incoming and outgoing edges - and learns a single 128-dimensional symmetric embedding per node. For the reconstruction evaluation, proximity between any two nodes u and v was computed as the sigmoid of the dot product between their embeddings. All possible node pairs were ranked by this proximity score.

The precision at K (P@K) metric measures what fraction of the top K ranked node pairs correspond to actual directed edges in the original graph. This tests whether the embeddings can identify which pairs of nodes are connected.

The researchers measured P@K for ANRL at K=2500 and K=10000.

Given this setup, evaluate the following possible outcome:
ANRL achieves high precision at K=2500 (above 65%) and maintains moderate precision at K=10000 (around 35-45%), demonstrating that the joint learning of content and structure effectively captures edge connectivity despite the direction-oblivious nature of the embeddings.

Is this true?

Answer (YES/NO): NO